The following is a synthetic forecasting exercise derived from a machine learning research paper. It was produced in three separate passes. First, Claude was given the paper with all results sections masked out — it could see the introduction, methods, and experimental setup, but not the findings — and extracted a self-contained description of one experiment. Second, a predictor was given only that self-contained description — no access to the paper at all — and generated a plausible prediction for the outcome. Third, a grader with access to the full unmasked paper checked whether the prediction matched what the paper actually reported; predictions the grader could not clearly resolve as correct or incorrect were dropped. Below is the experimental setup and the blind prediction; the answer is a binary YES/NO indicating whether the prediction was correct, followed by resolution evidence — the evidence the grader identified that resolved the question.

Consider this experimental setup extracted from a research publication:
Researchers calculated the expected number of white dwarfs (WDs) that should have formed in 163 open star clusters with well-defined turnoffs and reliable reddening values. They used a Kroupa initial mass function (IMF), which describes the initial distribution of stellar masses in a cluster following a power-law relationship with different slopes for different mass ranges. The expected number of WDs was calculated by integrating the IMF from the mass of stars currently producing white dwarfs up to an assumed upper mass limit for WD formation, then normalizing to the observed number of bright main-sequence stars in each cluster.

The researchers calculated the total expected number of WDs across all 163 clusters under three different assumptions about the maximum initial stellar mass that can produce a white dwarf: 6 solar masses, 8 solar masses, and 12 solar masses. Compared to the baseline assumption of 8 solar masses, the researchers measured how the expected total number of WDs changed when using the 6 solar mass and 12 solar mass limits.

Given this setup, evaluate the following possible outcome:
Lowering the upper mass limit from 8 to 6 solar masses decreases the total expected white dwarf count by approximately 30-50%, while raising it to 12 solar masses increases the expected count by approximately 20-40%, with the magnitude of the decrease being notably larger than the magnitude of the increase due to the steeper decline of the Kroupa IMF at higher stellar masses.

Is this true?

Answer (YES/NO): NO